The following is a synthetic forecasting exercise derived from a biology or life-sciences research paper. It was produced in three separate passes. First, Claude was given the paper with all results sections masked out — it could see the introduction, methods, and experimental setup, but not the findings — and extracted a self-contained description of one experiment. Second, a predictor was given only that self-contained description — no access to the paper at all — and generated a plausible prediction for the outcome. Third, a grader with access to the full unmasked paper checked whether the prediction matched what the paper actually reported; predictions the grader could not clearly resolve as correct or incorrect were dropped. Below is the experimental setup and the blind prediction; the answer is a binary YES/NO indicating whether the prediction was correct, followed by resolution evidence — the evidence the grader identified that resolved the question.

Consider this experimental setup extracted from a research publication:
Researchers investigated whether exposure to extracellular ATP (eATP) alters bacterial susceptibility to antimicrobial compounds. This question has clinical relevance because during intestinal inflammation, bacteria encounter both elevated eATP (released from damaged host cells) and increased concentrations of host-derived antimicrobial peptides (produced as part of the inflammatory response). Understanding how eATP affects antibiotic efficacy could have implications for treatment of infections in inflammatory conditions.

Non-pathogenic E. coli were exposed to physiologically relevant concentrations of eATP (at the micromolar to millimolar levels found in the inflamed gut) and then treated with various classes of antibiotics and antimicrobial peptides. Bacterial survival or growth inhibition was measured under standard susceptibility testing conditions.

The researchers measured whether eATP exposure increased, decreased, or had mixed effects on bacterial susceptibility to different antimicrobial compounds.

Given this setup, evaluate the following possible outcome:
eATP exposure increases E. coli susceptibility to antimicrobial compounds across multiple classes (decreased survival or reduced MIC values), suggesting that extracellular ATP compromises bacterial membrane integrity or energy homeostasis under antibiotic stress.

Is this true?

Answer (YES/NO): NO